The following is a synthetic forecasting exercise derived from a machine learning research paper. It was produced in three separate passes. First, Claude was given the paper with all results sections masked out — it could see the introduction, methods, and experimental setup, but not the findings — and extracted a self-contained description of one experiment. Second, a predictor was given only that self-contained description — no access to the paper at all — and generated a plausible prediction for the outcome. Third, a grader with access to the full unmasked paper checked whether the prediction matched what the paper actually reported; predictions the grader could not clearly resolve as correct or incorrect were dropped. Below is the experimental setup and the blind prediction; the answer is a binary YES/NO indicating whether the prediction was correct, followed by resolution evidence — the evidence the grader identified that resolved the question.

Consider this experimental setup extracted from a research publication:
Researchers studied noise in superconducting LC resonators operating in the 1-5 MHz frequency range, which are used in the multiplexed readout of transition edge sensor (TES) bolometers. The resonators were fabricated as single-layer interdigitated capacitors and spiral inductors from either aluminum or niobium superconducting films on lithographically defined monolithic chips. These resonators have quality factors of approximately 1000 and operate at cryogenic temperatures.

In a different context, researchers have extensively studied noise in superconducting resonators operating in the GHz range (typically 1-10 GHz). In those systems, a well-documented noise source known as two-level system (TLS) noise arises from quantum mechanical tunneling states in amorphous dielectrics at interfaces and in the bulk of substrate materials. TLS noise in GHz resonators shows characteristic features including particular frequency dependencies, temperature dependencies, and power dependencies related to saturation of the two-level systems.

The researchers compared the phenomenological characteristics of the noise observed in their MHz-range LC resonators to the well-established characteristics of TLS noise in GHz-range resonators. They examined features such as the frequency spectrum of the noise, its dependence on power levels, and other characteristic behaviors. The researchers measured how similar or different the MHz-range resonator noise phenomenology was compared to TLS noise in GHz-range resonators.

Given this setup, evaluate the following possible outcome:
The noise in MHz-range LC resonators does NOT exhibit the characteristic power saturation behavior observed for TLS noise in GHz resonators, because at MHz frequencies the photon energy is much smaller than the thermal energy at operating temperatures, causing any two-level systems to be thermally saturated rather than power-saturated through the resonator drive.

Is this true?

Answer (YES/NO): NO